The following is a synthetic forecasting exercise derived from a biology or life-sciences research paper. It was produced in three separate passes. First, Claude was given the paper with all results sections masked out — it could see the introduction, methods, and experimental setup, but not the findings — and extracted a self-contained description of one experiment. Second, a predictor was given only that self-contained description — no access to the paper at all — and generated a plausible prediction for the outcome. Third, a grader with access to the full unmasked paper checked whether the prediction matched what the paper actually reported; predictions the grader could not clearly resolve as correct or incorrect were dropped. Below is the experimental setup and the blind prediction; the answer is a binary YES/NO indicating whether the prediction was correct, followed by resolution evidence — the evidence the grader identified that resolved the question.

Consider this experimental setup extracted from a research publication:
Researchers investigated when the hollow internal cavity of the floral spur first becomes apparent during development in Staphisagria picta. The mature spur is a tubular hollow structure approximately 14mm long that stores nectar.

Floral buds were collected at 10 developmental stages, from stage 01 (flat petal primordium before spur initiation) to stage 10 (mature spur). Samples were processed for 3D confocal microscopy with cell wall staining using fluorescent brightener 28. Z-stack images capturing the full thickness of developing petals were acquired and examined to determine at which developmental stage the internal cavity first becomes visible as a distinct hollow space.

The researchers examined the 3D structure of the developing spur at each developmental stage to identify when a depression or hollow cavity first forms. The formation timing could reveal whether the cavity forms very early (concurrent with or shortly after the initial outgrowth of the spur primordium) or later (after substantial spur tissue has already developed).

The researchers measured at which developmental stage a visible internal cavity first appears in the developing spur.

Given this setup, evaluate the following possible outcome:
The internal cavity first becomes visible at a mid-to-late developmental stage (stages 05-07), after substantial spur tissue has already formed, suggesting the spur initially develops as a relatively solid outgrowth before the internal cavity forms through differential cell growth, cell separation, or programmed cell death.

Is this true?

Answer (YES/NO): NO